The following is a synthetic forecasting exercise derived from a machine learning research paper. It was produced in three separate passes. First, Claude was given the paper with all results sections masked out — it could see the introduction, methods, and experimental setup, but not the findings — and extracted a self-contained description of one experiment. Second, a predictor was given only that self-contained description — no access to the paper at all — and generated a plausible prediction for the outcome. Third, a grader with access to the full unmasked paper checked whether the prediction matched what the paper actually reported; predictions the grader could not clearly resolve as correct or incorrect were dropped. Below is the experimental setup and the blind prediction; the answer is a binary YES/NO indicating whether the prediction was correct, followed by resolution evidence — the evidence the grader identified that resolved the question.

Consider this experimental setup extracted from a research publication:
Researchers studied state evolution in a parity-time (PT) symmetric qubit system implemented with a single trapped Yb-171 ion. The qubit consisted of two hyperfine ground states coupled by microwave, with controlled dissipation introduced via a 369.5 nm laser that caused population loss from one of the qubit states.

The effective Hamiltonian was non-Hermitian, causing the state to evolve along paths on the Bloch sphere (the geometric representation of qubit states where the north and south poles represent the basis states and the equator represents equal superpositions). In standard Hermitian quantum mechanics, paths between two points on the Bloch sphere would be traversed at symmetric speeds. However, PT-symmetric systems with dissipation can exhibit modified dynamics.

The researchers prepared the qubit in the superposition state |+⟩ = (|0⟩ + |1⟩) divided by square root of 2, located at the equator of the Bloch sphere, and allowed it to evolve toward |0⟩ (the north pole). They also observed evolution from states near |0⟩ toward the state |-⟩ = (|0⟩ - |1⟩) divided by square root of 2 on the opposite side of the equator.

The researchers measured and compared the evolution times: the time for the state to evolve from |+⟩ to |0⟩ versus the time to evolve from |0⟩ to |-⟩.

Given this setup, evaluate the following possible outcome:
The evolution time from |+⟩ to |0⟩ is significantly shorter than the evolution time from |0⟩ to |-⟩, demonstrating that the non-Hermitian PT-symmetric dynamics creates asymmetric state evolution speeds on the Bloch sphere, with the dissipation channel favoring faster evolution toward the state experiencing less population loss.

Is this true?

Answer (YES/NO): NO